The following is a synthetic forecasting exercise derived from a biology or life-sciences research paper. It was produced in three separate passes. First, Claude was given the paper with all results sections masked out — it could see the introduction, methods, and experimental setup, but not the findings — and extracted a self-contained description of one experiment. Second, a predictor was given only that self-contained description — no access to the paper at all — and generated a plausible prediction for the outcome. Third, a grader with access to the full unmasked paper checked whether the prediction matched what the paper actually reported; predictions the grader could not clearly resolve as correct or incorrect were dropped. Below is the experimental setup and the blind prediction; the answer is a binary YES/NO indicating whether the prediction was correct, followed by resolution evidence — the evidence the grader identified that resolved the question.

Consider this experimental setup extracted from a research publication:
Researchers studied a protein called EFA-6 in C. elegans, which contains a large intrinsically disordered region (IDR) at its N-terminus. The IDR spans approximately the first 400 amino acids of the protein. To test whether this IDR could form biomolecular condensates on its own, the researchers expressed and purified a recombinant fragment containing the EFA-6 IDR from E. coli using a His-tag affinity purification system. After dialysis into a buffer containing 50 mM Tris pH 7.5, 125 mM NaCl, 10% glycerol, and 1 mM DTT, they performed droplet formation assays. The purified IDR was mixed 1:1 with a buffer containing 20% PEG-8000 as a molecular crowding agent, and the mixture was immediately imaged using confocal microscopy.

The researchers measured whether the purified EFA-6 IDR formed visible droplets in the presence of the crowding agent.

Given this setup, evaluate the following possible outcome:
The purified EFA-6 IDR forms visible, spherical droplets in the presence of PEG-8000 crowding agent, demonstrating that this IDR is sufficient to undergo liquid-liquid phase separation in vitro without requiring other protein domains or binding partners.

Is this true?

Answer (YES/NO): YES